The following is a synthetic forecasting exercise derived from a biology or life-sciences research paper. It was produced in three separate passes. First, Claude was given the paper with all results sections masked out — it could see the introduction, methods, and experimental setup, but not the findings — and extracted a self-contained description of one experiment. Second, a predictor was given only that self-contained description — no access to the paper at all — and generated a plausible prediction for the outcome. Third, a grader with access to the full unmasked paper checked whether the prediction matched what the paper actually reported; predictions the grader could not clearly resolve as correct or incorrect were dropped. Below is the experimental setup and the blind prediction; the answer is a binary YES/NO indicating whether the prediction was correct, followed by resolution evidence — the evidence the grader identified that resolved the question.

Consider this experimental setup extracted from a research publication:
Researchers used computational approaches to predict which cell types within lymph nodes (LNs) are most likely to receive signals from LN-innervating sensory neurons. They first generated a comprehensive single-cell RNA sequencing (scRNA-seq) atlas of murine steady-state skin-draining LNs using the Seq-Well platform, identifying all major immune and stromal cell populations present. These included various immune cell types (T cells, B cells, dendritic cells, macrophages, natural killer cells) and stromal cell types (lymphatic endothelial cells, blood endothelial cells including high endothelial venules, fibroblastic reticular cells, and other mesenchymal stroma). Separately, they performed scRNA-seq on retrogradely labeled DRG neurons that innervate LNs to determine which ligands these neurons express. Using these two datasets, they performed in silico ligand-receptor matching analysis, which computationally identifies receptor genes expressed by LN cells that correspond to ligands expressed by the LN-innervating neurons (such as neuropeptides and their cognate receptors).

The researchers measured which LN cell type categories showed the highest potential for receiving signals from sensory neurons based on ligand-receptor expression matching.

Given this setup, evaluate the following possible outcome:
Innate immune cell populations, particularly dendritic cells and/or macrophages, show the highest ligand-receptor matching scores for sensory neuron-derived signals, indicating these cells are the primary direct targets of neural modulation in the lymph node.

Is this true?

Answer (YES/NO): NO